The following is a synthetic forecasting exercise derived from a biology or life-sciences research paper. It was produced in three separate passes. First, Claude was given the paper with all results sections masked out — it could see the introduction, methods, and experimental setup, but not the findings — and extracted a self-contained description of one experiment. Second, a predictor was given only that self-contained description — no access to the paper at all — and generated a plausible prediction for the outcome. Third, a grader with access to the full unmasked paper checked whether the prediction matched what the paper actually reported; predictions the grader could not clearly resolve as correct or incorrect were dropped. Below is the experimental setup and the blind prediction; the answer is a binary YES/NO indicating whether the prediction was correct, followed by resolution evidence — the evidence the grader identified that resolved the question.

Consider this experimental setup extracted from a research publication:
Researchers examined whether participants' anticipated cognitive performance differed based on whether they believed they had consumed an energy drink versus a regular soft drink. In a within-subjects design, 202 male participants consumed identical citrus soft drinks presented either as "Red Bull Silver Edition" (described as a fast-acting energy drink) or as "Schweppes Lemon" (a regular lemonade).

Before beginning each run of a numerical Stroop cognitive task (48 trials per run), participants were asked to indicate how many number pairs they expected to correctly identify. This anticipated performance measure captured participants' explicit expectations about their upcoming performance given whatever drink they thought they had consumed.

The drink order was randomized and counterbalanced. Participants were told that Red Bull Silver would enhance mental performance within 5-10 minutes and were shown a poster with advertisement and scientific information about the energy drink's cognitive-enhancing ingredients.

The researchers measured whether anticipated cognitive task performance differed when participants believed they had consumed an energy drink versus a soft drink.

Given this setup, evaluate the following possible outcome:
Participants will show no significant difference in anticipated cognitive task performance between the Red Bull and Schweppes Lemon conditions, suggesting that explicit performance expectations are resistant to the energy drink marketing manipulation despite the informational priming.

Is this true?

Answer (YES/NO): YES